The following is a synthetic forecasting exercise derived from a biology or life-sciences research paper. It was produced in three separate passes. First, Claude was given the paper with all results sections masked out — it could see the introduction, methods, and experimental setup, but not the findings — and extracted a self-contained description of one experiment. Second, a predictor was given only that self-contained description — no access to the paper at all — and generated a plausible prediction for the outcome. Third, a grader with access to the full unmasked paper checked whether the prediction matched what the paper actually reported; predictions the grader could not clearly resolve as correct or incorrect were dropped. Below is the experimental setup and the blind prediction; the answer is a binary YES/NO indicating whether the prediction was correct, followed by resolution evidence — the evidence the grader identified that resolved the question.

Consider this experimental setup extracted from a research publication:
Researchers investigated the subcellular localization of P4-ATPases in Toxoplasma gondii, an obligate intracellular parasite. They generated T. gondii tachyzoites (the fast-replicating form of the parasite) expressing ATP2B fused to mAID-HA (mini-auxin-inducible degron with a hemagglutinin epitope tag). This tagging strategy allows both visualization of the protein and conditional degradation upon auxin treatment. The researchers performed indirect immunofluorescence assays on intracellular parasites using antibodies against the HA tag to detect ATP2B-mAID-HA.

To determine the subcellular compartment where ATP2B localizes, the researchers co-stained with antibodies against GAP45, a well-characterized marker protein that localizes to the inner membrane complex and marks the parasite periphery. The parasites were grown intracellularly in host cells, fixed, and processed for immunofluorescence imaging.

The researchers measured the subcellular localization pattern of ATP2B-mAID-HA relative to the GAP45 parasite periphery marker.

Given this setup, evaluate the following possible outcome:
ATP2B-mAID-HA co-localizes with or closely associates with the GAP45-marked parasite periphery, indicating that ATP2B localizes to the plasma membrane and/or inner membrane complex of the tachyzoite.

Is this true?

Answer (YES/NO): NO